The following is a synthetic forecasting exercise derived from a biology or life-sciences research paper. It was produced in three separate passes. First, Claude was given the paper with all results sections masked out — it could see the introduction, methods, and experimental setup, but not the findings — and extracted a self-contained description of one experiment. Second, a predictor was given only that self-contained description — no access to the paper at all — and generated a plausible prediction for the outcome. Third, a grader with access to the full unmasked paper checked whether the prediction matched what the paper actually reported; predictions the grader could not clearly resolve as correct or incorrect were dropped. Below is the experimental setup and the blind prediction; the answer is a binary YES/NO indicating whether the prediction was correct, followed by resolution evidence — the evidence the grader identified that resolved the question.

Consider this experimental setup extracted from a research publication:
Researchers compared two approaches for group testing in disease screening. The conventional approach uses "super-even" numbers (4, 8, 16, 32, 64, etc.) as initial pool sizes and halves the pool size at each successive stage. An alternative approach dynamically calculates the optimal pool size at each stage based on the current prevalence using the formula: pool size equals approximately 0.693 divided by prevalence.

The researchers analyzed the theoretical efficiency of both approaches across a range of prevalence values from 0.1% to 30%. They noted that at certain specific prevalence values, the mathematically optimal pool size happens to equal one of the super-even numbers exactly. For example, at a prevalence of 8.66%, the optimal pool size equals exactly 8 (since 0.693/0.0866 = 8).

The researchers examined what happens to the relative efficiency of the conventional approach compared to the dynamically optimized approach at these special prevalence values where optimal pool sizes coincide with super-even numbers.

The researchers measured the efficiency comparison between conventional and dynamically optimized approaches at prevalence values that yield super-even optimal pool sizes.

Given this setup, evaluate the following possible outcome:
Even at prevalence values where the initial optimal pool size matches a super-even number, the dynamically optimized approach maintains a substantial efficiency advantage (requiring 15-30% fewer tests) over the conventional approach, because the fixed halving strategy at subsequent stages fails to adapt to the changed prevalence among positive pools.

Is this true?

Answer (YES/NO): NO